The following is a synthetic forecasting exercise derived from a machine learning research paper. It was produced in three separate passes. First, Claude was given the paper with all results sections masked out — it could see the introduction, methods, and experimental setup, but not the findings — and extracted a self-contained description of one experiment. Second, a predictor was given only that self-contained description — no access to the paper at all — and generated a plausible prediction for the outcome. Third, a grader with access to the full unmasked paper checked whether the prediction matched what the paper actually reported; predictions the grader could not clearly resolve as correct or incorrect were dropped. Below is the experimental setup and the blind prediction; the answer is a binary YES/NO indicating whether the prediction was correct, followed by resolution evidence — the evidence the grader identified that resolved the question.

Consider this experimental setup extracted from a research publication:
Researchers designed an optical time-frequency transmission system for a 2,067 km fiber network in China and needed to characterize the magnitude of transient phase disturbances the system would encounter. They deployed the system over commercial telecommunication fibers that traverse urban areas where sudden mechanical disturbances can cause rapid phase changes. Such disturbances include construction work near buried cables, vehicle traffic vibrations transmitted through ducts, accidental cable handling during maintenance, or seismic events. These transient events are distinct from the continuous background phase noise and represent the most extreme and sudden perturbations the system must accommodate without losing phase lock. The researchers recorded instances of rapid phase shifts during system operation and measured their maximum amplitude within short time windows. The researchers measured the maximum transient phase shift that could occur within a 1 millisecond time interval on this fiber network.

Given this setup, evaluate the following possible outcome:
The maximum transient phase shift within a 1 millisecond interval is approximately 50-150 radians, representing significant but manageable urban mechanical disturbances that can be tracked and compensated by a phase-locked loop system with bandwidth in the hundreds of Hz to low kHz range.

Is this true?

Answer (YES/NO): NO